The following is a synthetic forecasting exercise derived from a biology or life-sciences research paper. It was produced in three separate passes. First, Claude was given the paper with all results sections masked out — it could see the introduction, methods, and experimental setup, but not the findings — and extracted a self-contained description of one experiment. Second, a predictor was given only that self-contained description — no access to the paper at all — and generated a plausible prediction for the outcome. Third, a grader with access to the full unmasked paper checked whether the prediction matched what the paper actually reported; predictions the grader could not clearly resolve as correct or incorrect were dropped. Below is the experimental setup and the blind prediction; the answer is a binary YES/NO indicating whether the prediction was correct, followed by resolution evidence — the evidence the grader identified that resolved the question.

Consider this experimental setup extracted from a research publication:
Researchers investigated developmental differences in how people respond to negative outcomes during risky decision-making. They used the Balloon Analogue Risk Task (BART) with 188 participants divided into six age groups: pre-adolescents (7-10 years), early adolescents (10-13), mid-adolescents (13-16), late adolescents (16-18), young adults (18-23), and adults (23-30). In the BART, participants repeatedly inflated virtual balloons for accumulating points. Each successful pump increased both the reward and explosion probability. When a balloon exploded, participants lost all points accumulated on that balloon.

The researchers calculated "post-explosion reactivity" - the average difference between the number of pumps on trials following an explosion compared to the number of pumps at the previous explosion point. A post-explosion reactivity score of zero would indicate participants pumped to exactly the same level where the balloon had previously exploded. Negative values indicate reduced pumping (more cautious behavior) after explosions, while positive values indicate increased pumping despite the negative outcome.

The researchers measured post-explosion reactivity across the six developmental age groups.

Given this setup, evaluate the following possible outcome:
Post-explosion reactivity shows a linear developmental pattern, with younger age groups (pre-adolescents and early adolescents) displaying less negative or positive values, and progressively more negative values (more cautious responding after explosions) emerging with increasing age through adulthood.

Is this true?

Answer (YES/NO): NO